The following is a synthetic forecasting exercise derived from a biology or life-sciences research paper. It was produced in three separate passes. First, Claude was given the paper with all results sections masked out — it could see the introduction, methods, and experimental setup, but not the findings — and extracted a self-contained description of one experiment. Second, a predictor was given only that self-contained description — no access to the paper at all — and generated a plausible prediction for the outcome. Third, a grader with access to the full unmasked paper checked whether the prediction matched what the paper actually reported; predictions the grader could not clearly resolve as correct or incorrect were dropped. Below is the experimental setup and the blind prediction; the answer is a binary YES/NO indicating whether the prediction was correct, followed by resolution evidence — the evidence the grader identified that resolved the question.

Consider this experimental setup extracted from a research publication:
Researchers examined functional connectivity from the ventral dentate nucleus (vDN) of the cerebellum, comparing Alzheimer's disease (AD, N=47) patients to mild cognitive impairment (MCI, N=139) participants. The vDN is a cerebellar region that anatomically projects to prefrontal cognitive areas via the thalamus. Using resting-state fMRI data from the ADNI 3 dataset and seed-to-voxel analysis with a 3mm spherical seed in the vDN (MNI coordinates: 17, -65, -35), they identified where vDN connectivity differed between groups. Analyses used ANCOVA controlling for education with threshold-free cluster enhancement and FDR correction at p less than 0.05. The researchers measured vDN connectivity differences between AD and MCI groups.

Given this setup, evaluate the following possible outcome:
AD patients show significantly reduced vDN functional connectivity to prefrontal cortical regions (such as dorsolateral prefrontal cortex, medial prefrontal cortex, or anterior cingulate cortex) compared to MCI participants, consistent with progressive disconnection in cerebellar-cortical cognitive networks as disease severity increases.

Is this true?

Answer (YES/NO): YES